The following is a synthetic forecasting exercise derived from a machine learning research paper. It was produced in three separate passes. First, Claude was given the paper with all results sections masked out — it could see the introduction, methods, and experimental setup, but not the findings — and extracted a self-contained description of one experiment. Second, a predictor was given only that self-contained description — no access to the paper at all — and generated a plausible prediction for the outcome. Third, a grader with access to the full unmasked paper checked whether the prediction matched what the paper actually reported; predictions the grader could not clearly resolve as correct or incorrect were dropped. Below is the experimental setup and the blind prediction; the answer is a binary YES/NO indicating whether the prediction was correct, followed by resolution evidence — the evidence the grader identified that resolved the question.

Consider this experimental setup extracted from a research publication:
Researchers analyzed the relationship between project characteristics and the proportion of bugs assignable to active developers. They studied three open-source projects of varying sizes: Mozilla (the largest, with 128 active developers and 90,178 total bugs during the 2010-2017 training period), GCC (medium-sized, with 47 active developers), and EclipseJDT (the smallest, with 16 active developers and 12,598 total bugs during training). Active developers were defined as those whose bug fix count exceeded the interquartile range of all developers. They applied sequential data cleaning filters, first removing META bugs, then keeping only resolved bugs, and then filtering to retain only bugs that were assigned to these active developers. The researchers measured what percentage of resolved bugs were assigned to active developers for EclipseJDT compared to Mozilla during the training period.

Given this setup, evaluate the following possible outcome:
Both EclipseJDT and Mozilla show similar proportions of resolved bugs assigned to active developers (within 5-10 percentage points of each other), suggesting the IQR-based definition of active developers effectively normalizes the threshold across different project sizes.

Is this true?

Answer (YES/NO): NO